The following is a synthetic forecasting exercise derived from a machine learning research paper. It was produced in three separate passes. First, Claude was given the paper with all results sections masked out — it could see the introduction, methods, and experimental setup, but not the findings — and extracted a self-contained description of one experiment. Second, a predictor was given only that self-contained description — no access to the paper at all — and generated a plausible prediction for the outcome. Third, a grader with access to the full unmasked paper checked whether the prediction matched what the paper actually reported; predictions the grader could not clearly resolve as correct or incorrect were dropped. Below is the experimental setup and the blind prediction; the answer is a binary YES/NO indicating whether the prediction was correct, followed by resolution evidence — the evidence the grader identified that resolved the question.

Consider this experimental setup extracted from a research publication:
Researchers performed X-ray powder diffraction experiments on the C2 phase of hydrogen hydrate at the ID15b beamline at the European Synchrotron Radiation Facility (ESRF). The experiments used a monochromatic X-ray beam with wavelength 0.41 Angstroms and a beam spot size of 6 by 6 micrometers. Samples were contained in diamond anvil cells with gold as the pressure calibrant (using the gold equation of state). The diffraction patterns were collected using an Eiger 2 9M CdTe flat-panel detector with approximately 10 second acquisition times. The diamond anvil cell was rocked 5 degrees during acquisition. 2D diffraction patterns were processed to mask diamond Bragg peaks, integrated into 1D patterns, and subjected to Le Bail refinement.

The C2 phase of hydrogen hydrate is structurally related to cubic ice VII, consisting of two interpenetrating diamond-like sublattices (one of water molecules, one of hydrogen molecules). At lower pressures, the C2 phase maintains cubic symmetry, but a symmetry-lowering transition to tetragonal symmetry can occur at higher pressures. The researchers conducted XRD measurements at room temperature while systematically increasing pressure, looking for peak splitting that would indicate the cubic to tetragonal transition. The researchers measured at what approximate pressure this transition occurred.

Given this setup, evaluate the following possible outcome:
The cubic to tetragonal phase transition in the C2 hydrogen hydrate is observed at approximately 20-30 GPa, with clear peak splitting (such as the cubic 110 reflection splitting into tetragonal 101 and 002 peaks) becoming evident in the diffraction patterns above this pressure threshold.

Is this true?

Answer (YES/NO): YES